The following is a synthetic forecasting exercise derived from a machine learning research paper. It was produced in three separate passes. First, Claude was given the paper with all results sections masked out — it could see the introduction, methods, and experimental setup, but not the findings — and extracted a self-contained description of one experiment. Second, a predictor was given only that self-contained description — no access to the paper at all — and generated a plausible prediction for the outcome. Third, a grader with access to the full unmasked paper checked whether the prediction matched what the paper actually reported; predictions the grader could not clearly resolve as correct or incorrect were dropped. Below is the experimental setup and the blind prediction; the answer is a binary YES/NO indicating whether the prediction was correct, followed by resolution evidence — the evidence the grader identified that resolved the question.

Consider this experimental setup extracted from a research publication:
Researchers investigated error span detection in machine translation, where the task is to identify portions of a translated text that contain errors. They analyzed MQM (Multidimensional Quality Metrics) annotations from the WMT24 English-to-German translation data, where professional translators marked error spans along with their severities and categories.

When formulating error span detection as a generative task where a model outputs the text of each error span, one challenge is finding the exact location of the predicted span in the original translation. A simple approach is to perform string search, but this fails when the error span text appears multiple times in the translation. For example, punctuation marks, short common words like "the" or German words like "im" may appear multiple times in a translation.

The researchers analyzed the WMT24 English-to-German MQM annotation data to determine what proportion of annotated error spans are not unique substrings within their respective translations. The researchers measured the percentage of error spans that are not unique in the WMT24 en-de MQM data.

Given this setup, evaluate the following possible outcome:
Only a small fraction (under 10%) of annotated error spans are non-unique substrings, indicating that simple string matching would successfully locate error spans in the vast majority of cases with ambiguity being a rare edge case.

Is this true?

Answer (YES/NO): NO